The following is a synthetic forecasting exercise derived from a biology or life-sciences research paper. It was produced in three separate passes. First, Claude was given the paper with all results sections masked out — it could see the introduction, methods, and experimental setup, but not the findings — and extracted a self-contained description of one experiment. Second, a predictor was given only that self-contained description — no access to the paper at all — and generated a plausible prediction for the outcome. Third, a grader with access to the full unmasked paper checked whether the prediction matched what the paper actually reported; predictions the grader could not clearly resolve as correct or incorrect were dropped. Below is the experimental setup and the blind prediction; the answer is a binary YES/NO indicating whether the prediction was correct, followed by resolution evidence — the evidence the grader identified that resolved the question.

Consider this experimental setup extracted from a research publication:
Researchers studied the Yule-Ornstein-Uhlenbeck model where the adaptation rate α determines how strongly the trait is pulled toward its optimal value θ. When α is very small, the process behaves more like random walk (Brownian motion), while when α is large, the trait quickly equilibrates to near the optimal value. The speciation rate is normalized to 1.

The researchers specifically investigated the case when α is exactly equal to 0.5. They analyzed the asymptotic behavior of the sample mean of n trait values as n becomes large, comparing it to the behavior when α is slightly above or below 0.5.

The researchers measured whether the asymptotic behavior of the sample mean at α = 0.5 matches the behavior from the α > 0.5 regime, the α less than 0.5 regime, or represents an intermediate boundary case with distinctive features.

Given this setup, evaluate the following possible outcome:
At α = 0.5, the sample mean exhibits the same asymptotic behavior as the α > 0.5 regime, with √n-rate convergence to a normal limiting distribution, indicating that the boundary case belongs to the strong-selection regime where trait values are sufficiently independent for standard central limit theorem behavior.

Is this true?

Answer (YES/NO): NO